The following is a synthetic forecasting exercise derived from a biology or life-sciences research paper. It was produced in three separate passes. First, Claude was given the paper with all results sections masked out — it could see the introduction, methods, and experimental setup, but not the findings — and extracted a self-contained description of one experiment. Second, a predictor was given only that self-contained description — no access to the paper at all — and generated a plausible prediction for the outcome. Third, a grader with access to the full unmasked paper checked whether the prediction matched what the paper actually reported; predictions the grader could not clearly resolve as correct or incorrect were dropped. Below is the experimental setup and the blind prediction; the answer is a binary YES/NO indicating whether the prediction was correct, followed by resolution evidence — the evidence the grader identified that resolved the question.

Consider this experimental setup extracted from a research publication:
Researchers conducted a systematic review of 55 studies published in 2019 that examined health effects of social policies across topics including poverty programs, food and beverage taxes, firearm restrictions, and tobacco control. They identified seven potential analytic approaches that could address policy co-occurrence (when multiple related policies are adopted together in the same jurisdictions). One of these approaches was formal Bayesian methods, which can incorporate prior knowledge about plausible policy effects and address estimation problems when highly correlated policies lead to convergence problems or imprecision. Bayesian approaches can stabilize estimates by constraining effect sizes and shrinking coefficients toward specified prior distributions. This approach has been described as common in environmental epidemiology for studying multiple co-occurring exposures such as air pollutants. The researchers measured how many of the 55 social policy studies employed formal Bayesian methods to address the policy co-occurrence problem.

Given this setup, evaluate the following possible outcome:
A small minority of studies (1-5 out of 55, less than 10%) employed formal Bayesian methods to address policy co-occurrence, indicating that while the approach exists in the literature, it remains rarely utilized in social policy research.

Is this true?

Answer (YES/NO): NO